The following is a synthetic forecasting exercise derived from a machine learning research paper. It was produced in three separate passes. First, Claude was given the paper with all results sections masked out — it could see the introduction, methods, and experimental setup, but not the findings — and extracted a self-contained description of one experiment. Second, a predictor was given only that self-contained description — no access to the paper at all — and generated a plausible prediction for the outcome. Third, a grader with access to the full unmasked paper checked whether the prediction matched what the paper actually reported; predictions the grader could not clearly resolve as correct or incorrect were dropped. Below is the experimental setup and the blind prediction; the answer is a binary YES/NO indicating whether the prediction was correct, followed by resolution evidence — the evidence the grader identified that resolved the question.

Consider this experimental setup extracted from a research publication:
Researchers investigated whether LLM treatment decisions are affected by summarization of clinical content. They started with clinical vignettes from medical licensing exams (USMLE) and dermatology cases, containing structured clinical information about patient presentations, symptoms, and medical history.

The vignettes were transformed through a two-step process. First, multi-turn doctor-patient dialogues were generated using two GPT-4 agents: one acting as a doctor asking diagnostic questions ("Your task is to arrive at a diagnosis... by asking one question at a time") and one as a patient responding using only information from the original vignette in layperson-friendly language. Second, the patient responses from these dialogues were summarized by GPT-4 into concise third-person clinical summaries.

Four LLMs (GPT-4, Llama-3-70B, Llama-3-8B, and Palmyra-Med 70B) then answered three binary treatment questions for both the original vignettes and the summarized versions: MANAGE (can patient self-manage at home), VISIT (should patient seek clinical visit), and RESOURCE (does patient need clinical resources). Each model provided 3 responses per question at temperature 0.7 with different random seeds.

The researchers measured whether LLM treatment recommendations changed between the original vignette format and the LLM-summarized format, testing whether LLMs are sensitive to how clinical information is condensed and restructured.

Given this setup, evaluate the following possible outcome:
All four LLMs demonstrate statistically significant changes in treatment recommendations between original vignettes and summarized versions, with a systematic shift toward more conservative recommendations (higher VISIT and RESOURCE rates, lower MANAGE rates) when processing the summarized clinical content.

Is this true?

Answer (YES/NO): NO